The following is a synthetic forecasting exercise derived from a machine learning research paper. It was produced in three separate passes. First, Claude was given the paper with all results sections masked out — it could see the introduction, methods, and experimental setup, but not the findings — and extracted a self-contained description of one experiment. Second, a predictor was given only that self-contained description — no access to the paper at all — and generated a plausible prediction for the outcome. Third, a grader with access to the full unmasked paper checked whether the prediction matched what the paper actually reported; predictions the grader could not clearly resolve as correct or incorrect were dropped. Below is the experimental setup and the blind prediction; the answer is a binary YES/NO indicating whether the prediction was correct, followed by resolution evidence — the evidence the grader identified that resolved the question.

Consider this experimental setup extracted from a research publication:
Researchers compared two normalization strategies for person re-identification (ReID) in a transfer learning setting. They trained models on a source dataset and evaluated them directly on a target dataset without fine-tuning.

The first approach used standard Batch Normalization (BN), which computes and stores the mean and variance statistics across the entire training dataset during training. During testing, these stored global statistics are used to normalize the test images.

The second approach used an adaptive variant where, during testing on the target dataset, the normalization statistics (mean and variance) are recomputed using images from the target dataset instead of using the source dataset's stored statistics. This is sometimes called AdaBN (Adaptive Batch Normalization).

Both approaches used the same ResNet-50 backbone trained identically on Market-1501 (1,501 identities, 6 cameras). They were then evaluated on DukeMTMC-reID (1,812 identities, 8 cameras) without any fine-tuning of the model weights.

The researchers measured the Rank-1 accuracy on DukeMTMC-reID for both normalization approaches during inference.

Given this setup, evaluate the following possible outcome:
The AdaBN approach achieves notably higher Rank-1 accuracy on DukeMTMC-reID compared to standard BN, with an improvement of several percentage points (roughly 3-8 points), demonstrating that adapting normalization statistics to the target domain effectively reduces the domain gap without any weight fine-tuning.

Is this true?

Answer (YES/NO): NO